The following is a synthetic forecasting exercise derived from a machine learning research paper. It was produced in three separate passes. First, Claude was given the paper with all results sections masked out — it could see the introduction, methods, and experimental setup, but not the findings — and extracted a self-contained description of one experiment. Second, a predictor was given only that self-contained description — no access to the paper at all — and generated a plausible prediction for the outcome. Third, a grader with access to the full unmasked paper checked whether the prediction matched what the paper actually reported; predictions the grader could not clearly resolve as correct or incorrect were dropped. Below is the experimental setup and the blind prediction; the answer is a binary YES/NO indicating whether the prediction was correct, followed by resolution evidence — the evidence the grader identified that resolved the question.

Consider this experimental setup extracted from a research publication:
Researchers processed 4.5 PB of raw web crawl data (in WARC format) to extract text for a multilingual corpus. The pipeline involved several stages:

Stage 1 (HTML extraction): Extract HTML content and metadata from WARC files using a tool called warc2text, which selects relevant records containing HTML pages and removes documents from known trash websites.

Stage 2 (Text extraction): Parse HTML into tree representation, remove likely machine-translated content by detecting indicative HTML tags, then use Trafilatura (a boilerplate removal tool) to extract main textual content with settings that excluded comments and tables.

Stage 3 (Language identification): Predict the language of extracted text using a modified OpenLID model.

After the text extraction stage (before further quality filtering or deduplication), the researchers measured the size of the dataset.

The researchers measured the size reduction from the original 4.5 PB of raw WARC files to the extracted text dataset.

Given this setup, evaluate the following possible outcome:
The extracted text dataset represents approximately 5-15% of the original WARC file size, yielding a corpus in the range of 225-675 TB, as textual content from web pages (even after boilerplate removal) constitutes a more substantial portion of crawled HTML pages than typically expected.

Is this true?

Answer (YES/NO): NO